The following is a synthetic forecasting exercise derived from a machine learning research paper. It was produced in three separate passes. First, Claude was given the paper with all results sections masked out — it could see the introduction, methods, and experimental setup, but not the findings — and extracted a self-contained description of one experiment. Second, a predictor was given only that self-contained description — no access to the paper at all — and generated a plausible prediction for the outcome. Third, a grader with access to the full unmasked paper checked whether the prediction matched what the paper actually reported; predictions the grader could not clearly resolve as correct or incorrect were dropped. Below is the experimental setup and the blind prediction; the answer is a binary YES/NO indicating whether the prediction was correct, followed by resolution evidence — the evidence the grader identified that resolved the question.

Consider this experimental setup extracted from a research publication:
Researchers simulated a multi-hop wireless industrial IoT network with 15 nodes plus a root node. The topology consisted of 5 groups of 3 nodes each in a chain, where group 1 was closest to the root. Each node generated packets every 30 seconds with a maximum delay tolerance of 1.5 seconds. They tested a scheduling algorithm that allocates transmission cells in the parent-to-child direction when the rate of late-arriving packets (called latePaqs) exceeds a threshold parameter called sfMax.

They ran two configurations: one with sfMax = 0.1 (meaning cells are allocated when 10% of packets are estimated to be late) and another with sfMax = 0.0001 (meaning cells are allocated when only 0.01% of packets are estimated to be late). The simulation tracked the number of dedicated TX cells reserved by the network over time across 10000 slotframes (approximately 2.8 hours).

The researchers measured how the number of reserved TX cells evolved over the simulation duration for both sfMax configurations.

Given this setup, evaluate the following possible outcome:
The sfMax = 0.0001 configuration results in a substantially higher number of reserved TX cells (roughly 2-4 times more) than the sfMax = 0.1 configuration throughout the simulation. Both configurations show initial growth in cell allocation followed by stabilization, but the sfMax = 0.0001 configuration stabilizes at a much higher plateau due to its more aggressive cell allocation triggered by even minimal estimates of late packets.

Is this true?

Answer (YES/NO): YES